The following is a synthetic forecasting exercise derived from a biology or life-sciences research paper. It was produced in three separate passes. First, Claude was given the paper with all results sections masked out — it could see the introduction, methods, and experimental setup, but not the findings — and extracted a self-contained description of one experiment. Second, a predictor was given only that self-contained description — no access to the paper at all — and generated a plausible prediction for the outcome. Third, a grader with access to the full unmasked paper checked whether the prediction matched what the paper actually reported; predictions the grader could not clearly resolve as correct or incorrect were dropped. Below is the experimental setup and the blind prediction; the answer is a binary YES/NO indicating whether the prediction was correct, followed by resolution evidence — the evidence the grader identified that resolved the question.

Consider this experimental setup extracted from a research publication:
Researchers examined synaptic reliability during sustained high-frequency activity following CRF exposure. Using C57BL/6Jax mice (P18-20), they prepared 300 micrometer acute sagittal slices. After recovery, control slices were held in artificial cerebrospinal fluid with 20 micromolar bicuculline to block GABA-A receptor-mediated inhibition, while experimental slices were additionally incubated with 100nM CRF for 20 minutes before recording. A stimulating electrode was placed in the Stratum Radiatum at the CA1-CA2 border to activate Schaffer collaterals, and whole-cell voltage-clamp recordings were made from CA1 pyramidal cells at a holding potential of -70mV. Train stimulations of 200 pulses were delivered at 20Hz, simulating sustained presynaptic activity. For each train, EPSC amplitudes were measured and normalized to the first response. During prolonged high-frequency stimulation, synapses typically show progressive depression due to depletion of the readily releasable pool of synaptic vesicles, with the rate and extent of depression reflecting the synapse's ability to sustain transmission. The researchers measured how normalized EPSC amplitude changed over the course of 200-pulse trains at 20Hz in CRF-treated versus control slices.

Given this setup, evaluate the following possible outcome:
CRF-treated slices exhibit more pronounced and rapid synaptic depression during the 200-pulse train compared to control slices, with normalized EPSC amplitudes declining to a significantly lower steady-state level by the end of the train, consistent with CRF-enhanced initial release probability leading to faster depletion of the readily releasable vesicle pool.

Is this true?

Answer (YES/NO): NO